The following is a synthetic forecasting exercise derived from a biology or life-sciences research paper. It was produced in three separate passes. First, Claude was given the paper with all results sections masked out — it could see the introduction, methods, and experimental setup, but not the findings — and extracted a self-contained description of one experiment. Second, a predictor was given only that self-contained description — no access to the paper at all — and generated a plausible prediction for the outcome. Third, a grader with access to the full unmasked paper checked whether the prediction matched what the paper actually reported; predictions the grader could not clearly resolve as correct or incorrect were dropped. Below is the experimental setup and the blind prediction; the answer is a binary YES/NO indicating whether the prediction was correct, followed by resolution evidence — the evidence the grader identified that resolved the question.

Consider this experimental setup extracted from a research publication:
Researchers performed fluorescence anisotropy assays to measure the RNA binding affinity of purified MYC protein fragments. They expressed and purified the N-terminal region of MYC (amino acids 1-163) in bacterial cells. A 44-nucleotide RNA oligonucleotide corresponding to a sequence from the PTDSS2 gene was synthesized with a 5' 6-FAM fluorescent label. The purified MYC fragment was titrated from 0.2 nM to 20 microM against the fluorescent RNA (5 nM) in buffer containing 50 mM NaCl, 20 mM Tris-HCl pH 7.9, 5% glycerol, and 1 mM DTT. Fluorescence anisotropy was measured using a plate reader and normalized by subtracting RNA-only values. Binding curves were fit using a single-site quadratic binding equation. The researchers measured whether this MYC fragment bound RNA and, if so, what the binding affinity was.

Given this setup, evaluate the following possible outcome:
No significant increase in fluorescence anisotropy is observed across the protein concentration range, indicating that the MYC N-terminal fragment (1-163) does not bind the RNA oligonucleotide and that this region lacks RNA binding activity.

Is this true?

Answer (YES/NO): NO